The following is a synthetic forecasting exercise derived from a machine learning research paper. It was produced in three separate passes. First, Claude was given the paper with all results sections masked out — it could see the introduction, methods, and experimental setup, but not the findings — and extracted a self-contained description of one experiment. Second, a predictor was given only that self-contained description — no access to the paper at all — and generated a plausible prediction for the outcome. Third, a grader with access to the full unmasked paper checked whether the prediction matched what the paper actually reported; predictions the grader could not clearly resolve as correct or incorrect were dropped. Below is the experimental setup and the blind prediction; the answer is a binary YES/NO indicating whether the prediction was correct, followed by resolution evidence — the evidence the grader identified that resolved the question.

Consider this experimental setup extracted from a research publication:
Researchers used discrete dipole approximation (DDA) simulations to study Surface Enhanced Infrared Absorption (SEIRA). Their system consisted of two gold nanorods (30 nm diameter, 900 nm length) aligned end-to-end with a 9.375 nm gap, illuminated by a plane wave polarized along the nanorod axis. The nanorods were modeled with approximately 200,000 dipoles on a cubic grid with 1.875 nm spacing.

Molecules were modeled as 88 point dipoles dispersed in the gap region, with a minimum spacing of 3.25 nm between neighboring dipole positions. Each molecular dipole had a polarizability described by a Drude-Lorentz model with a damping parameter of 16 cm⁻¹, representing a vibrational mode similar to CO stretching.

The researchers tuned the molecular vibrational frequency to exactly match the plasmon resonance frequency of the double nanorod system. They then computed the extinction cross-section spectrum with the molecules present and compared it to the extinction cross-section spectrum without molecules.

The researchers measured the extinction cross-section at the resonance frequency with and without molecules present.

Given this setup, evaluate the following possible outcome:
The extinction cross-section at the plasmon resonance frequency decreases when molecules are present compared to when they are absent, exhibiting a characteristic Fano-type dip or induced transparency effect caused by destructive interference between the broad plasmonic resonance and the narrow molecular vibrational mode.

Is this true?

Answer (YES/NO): NO